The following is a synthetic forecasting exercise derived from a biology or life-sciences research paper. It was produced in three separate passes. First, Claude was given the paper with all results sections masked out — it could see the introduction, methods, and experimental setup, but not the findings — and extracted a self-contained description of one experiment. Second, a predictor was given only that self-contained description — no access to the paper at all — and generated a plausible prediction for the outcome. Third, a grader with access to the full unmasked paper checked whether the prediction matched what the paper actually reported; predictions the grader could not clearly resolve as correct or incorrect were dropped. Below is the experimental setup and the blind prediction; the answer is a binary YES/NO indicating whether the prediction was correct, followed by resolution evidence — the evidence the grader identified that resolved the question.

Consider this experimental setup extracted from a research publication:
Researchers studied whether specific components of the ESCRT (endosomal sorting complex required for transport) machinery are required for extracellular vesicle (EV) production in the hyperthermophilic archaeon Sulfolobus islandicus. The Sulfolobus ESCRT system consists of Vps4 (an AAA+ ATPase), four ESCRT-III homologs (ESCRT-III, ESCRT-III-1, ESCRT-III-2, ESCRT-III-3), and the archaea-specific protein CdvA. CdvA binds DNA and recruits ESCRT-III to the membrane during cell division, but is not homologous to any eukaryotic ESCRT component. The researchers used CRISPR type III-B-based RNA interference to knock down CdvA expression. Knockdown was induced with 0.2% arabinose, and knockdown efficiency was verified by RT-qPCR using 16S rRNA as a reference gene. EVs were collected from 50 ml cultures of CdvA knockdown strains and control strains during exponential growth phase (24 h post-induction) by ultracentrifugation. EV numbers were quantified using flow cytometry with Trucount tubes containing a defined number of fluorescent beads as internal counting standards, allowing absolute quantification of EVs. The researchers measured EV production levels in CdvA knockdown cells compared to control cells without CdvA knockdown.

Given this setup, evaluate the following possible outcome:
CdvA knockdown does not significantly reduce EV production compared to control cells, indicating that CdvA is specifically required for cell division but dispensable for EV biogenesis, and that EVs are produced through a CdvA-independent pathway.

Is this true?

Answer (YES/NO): YES